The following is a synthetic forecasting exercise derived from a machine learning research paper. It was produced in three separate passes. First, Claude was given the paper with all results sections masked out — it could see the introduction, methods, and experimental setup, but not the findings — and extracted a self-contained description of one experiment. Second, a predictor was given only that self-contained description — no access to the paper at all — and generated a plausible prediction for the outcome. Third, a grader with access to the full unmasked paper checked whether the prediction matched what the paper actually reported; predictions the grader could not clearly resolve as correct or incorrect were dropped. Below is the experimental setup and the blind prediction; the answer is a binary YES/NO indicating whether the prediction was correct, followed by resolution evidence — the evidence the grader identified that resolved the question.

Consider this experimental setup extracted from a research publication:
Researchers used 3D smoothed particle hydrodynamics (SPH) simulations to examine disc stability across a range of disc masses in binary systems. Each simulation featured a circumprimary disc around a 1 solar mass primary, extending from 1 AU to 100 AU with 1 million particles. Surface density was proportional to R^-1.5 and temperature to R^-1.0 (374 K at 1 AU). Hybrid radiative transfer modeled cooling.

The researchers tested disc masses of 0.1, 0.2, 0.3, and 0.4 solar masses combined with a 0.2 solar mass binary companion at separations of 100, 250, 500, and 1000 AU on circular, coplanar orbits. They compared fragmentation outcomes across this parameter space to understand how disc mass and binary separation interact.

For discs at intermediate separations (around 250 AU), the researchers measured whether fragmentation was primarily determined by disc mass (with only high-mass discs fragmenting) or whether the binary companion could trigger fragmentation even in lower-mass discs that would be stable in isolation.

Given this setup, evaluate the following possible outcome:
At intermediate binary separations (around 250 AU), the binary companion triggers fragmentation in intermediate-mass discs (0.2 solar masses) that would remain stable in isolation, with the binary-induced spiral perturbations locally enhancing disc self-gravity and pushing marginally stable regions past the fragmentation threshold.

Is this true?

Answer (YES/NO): YES